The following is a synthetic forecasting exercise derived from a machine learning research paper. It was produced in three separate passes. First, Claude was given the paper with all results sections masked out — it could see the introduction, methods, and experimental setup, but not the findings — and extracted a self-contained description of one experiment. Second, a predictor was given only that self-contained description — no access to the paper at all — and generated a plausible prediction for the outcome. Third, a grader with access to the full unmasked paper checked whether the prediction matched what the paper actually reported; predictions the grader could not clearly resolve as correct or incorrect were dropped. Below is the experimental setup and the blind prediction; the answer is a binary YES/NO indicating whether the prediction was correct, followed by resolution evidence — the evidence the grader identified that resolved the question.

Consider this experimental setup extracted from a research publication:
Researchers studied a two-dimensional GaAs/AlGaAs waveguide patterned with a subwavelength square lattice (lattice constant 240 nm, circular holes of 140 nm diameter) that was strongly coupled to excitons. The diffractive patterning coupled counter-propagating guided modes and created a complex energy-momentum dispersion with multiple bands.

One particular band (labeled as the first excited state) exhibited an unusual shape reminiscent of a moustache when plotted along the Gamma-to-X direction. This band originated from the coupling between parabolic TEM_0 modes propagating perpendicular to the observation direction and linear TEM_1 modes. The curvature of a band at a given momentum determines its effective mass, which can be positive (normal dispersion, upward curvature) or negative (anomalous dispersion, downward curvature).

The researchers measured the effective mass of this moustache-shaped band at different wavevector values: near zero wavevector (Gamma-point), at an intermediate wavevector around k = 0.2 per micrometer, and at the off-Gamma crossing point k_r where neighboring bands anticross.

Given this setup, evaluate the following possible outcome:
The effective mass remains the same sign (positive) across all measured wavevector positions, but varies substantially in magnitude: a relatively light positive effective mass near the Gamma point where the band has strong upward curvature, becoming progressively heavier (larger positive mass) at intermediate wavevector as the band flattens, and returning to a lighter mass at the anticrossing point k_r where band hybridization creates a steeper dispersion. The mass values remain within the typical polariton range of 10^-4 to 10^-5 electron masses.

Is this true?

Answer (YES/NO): NO